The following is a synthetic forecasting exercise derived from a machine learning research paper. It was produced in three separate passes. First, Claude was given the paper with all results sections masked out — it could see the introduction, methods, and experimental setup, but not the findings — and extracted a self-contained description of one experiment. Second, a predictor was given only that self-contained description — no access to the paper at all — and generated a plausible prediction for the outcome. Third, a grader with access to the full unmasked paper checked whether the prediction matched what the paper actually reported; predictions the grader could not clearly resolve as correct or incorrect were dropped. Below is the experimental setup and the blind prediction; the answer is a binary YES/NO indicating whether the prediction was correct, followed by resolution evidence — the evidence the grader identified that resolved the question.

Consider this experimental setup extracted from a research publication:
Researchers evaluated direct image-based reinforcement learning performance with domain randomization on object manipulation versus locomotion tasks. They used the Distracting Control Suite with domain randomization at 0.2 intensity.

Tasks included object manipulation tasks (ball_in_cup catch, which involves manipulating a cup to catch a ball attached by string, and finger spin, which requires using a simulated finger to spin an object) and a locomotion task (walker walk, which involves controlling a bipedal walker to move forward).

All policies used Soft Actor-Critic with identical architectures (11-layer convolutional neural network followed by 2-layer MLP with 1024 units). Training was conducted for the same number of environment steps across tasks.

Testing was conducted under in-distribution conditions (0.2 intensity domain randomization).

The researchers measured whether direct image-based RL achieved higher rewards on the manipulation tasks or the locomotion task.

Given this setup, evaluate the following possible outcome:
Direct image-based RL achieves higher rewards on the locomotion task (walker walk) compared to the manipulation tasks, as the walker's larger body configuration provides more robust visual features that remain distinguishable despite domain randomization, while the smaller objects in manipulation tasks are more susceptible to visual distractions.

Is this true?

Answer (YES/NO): YES